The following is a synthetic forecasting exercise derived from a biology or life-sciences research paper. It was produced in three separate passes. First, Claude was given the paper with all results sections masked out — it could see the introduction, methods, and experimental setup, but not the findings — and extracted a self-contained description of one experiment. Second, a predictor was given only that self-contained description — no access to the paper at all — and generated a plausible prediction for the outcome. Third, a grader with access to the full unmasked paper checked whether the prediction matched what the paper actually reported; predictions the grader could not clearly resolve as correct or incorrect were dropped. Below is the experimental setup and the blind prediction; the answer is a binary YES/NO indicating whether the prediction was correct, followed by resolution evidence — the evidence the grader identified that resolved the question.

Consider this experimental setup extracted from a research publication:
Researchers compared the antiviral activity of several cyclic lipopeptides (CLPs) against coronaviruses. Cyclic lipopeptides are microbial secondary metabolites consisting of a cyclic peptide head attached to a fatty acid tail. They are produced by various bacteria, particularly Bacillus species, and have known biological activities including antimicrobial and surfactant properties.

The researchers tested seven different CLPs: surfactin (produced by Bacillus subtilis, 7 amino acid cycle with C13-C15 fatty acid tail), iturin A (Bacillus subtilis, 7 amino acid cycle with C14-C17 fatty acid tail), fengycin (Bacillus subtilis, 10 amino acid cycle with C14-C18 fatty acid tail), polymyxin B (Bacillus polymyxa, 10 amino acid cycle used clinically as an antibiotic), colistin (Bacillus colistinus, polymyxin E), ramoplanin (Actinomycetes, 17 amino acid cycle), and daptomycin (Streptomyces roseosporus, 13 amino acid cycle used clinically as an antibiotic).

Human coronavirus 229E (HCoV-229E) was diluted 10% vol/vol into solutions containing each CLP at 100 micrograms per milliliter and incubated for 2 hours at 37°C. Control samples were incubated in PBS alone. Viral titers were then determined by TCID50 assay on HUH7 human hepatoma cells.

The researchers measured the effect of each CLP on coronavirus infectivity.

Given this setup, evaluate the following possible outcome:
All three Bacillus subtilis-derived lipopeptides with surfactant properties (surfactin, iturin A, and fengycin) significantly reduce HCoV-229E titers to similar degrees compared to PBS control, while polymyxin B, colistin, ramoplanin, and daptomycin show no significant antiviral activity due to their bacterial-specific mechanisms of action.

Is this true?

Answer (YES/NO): NO